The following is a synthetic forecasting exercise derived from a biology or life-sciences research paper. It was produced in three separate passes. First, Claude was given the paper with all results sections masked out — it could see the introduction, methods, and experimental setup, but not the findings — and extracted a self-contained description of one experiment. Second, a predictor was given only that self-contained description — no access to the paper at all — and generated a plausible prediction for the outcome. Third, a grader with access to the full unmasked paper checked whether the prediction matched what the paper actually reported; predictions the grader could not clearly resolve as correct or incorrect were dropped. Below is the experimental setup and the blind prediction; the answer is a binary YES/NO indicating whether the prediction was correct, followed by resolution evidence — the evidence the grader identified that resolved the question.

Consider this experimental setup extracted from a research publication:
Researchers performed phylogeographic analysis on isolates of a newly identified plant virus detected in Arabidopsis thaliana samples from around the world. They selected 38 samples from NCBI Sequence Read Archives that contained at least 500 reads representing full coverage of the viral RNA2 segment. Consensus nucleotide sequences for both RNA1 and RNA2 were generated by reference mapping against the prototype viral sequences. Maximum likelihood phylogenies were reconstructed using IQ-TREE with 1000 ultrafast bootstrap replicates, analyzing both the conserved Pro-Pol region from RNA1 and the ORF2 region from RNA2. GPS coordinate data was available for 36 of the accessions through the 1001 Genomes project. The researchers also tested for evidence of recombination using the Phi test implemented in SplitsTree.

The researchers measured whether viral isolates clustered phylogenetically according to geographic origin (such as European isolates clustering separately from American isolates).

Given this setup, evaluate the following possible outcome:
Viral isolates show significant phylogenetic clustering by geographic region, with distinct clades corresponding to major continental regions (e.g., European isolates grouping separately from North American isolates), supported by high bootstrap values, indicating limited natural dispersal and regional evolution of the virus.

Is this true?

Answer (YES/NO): NO